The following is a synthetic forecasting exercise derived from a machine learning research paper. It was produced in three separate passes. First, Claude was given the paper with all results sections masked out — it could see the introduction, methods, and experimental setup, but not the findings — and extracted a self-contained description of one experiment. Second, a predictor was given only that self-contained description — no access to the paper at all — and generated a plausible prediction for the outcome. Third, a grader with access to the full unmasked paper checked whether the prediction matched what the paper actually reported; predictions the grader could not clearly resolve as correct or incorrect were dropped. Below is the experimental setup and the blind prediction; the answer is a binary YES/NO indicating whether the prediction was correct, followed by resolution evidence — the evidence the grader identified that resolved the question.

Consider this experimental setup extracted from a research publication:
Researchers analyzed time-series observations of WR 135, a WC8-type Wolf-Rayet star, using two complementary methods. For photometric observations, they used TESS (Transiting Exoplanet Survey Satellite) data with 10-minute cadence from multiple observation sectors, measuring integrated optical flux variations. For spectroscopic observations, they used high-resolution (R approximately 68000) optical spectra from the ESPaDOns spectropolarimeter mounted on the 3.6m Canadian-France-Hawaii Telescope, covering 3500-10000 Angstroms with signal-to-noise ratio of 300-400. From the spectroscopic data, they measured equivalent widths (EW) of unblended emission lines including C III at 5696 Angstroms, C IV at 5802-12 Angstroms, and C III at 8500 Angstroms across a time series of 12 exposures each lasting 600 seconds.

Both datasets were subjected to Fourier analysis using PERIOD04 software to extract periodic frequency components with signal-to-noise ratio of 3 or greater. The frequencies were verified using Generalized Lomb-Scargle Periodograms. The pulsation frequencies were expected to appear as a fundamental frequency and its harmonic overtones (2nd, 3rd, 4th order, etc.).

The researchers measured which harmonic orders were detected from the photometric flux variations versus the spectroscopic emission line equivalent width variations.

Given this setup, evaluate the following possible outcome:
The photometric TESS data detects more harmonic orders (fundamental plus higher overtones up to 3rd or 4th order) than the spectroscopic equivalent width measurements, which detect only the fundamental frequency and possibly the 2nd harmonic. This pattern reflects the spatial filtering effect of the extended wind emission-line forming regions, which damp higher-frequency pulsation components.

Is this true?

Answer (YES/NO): NO